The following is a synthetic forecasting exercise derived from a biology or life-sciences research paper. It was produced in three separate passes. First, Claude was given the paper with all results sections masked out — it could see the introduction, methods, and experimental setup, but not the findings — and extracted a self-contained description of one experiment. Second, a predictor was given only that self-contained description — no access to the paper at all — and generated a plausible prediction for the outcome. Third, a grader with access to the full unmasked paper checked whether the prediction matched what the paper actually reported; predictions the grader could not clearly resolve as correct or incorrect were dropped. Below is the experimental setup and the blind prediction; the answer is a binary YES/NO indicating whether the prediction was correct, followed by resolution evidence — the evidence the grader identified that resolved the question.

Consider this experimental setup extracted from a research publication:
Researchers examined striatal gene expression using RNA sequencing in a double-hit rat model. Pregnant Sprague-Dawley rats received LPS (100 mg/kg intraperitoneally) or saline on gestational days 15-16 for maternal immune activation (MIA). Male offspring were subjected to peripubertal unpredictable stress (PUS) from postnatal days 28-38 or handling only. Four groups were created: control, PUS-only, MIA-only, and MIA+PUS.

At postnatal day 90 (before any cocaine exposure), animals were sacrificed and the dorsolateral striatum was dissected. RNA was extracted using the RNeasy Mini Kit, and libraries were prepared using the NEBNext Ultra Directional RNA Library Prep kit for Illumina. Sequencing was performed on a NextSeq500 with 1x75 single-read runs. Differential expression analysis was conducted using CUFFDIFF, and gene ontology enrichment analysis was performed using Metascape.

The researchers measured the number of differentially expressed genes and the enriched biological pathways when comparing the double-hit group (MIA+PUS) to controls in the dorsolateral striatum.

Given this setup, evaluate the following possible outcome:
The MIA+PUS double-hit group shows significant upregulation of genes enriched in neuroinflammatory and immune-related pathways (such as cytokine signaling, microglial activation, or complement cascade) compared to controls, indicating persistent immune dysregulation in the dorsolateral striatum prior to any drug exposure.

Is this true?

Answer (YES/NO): NO